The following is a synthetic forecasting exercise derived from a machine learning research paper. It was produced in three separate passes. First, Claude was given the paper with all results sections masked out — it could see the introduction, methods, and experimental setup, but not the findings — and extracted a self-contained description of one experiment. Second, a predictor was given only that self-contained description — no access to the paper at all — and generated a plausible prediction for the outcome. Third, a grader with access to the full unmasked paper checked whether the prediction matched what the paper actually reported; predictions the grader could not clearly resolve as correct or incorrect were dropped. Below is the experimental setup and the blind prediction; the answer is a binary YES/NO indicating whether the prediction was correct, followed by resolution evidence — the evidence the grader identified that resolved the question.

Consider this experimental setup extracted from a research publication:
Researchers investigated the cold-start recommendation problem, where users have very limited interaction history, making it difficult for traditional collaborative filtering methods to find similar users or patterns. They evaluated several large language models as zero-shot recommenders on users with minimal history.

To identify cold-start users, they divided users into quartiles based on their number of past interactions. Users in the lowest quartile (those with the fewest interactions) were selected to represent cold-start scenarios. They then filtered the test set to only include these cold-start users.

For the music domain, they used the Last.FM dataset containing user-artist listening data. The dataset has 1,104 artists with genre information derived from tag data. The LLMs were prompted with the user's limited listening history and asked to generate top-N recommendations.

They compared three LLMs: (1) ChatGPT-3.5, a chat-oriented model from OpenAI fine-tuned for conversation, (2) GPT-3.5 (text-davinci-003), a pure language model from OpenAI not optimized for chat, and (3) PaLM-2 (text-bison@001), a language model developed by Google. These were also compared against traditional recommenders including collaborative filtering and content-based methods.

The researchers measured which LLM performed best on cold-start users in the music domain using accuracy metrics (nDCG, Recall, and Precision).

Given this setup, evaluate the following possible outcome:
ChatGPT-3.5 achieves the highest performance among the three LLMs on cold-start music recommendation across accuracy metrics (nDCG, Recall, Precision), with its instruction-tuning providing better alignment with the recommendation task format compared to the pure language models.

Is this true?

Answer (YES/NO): YES